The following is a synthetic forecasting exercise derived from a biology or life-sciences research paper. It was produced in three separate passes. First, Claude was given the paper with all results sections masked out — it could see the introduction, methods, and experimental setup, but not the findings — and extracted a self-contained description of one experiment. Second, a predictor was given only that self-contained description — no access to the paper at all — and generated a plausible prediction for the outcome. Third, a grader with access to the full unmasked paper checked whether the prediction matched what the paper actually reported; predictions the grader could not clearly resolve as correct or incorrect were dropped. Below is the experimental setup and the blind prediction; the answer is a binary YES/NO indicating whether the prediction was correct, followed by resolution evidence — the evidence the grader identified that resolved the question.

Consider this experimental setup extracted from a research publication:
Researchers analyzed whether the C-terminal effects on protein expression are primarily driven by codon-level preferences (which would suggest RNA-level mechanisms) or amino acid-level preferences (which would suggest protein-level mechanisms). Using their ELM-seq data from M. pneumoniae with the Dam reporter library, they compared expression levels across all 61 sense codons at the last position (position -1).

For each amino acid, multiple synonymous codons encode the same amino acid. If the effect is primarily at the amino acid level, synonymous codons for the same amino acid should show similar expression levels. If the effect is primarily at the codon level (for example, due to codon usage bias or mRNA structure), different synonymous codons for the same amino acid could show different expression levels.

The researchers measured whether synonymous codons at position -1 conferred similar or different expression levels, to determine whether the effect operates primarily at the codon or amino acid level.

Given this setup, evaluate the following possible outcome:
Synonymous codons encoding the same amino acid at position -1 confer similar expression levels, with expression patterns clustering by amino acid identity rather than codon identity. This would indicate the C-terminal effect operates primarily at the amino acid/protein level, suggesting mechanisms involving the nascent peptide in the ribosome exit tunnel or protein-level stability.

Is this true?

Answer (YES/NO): YES